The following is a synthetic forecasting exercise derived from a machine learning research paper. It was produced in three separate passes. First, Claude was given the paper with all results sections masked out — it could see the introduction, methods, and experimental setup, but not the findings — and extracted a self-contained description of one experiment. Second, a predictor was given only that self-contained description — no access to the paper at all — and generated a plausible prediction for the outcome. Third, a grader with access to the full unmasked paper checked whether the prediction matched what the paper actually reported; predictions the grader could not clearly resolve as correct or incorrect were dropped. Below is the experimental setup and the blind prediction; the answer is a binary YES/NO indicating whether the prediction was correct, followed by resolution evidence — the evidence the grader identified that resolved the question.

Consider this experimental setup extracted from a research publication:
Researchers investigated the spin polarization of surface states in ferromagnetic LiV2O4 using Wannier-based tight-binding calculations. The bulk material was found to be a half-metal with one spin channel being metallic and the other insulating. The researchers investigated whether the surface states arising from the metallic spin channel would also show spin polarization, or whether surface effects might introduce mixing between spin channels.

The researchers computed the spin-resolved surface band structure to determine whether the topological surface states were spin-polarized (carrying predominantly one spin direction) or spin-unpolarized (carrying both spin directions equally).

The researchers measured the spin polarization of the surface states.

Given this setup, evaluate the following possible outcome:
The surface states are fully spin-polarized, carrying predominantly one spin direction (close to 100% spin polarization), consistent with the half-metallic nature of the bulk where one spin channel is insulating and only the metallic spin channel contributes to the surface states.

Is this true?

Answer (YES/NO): YES